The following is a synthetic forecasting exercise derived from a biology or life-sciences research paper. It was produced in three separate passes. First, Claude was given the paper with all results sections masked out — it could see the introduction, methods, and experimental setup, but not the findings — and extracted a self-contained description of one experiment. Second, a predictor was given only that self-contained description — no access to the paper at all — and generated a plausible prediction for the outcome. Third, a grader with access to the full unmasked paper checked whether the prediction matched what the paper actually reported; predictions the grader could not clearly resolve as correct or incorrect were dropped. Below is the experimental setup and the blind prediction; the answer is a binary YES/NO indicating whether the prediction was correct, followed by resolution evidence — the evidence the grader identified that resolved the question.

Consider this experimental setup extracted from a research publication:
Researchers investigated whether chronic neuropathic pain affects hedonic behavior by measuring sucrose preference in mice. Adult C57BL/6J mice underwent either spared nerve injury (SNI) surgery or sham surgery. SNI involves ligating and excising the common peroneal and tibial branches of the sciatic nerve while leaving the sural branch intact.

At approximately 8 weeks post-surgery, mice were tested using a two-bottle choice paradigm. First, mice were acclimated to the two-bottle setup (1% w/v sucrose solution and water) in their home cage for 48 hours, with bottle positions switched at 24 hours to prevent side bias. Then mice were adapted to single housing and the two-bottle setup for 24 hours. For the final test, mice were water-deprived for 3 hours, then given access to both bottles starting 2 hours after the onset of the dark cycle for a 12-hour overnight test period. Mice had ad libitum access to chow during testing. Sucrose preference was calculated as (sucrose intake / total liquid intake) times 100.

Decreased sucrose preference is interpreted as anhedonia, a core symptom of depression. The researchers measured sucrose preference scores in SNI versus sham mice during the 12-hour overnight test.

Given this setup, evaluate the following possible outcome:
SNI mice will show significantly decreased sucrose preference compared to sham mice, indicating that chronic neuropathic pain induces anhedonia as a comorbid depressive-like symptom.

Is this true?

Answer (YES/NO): NO